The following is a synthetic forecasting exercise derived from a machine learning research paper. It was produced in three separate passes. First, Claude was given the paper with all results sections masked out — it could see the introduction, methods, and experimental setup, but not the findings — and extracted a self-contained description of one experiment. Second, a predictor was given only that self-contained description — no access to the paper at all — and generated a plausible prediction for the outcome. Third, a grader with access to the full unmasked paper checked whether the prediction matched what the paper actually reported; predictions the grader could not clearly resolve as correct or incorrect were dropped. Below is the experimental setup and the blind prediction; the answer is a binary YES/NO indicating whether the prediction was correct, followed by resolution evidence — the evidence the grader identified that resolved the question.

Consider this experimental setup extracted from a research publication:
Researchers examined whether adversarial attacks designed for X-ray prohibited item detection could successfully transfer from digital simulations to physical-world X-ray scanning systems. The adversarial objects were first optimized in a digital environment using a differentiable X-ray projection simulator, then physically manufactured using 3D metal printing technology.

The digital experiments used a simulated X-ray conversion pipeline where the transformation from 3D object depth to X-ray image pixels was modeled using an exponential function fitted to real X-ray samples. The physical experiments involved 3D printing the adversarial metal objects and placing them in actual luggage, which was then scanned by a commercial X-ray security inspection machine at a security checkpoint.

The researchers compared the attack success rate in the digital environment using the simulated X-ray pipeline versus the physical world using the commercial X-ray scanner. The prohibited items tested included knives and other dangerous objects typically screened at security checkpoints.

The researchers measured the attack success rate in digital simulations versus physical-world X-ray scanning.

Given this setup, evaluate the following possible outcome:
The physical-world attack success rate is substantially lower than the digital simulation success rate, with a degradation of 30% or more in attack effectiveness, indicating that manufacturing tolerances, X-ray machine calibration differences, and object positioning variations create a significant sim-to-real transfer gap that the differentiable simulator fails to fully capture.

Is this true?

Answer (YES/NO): NO